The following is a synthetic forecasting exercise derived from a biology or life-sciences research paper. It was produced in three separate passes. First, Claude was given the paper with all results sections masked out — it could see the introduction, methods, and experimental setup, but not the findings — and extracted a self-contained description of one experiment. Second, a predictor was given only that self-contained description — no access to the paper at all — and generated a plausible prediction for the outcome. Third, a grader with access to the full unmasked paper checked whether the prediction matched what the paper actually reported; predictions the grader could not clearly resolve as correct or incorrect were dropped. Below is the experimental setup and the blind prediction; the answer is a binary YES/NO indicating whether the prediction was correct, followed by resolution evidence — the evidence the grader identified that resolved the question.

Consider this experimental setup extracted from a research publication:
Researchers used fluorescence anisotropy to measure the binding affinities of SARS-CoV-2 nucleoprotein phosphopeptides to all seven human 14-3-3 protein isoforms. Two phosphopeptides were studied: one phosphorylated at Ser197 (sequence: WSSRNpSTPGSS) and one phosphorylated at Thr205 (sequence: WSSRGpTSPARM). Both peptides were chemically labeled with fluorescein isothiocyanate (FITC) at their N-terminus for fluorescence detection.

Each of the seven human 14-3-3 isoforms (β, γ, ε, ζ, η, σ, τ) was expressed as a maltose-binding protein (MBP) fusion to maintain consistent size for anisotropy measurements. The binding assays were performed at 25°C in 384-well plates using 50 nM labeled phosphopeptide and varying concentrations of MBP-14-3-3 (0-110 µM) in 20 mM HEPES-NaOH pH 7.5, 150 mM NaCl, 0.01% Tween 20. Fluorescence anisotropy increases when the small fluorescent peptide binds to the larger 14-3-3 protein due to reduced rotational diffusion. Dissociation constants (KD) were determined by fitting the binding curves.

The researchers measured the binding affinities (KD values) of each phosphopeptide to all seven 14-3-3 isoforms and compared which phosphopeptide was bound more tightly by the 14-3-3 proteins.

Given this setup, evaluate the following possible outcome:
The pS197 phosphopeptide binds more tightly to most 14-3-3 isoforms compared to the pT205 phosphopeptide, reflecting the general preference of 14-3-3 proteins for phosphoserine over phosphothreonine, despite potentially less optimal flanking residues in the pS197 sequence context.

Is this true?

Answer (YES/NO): NO